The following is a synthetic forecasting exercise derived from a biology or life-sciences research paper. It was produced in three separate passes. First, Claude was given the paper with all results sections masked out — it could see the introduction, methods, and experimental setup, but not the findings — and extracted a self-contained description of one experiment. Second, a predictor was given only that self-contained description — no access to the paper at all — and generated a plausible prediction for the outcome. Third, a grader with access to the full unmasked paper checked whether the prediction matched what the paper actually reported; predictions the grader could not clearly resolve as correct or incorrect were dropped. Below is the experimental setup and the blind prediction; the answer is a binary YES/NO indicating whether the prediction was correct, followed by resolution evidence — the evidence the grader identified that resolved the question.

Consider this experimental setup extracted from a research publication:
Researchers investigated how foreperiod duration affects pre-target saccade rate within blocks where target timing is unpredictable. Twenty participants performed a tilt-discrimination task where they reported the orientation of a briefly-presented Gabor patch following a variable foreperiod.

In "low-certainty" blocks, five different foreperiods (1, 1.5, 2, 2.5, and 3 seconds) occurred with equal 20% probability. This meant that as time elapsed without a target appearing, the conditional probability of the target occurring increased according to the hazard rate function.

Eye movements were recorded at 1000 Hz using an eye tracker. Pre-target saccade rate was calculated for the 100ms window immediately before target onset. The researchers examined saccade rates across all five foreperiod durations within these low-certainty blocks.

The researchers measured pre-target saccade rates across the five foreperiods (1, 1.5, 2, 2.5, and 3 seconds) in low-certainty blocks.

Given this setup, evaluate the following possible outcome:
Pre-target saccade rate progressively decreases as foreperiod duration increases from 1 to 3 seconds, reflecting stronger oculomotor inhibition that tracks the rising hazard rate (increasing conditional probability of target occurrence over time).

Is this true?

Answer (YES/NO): YES